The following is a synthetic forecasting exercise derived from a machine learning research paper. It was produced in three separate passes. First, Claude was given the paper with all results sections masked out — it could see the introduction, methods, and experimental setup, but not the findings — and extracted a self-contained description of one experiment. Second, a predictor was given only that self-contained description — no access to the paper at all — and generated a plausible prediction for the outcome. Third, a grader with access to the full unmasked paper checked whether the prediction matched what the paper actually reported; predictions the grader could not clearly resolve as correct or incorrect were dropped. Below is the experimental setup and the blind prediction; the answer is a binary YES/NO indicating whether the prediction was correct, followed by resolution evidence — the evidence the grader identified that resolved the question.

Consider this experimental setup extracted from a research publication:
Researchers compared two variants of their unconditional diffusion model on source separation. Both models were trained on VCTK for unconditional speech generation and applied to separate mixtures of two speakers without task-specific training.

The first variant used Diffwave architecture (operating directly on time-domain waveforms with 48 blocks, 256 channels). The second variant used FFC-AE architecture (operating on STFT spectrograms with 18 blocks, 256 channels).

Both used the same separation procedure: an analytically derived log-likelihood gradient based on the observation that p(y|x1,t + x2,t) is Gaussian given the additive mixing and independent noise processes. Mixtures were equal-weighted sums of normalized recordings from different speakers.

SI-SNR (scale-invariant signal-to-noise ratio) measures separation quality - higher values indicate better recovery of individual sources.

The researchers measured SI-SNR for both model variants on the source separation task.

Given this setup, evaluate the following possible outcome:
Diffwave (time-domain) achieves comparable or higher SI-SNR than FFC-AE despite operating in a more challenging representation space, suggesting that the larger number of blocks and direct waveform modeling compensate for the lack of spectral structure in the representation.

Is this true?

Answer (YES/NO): YES